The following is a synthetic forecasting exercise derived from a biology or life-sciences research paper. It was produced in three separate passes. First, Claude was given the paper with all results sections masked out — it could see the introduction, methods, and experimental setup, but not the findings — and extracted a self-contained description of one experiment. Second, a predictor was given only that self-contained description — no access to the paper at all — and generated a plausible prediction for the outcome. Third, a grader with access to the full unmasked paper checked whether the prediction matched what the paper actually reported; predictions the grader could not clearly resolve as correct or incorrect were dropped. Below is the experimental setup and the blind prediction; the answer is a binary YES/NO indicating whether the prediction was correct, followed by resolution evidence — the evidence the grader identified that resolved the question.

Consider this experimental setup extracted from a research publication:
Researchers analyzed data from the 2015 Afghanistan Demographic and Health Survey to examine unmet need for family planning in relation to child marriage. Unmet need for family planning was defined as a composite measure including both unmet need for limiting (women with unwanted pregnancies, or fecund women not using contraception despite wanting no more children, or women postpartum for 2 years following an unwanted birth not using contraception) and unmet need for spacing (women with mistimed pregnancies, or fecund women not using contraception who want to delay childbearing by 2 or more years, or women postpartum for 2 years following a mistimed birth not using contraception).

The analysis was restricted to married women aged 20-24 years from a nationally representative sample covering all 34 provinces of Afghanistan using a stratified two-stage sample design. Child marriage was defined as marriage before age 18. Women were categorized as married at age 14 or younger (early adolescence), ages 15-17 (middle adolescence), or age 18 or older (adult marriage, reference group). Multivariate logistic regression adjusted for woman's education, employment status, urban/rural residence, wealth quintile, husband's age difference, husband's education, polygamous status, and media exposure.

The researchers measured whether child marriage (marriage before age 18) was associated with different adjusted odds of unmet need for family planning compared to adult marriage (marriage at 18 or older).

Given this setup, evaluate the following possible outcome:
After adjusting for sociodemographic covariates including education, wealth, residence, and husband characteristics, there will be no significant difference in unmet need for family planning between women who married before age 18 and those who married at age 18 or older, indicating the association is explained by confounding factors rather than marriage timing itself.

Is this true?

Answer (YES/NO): NO